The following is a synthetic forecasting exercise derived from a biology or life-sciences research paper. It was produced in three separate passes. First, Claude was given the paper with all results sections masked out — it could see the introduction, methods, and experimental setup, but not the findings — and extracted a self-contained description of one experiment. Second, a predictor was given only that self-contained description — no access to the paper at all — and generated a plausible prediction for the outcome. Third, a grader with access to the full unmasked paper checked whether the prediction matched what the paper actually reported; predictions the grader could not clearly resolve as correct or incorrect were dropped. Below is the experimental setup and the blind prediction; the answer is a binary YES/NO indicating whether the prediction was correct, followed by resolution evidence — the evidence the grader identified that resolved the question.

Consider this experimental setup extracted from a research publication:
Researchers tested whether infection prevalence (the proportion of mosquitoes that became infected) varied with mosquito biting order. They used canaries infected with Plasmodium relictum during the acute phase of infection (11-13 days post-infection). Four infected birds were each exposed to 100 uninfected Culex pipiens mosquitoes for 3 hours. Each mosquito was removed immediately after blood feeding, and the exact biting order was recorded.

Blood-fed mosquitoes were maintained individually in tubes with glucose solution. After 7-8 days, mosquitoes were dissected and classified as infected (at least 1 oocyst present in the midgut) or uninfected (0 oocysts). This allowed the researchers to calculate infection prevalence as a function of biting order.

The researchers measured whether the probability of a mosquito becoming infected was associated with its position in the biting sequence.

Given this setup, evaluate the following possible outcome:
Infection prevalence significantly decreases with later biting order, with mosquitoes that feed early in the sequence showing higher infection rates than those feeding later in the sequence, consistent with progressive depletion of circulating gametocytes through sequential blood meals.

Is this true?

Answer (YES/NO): NO